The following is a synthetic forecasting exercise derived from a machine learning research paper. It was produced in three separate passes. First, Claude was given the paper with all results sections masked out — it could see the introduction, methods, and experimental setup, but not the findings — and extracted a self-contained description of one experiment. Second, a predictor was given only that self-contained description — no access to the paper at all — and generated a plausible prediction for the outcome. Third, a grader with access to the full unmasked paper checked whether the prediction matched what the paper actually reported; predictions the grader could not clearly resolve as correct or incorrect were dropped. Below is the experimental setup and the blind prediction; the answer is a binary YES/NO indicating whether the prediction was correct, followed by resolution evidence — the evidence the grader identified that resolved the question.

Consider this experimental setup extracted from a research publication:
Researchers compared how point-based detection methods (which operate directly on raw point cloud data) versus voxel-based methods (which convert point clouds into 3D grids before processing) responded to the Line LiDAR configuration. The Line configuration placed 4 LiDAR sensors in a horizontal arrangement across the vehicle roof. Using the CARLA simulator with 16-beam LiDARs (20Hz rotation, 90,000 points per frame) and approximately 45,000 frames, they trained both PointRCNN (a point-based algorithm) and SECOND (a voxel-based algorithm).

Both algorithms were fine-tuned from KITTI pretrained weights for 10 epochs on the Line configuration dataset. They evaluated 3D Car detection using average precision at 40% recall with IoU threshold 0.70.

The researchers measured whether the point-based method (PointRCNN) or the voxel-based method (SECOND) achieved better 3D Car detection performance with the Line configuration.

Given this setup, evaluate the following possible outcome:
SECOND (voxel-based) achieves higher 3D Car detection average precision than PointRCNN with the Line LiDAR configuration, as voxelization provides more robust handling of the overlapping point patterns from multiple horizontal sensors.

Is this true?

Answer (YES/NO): NO